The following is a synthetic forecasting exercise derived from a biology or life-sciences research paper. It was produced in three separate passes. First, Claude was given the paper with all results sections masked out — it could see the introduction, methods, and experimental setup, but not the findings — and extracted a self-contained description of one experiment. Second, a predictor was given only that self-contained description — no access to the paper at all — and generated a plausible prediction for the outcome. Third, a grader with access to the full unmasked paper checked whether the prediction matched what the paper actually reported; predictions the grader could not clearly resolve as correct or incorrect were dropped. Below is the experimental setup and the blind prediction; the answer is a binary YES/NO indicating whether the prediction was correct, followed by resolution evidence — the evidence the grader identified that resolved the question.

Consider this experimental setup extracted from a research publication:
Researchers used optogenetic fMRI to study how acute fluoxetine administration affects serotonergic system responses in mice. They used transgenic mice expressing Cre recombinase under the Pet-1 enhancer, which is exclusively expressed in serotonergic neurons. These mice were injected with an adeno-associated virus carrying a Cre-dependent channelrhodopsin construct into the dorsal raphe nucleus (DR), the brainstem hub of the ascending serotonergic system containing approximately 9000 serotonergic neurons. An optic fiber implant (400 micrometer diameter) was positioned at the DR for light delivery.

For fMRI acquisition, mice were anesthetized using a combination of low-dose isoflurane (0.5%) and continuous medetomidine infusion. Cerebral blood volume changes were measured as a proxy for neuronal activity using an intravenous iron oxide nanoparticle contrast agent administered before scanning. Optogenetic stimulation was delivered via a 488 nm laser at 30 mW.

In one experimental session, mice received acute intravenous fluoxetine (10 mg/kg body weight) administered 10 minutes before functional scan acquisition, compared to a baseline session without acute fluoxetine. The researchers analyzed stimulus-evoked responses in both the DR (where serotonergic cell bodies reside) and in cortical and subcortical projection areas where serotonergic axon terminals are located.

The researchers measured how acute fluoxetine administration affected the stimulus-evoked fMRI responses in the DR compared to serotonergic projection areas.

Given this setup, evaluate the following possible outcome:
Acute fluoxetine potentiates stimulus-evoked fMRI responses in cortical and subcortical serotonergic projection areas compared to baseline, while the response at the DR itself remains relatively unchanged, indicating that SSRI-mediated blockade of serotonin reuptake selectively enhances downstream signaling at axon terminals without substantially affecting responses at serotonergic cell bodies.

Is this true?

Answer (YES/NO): NO